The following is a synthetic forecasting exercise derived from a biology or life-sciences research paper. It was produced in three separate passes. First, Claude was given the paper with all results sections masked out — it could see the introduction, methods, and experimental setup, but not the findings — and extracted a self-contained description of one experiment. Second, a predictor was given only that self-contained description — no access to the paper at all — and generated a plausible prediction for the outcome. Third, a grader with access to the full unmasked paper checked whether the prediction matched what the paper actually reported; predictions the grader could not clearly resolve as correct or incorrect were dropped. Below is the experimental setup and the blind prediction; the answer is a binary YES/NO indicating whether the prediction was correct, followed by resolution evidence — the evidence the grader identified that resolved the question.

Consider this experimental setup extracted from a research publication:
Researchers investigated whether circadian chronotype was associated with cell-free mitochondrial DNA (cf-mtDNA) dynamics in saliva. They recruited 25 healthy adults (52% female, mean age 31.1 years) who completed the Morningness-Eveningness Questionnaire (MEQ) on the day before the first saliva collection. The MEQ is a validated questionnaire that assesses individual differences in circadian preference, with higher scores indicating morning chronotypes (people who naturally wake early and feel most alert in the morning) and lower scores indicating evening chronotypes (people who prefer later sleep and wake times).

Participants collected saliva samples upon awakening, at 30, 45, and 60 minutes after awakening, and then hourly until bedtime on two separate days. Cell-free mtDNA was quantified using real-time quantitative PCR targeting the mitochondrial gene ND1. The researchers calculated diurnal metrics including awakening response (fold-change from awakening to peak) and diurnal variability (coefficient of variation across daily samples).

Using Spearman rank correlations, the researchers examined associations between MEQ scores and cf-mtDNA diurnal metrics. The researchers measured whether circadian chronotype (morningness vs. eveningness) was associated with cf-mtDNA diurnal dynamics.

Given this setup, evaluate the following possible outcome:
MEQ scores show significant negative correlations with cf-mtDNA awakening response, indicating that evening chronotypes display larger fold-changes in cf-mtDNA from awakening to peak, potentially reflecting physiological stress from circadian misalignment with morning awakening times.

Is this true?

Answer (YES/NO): NO